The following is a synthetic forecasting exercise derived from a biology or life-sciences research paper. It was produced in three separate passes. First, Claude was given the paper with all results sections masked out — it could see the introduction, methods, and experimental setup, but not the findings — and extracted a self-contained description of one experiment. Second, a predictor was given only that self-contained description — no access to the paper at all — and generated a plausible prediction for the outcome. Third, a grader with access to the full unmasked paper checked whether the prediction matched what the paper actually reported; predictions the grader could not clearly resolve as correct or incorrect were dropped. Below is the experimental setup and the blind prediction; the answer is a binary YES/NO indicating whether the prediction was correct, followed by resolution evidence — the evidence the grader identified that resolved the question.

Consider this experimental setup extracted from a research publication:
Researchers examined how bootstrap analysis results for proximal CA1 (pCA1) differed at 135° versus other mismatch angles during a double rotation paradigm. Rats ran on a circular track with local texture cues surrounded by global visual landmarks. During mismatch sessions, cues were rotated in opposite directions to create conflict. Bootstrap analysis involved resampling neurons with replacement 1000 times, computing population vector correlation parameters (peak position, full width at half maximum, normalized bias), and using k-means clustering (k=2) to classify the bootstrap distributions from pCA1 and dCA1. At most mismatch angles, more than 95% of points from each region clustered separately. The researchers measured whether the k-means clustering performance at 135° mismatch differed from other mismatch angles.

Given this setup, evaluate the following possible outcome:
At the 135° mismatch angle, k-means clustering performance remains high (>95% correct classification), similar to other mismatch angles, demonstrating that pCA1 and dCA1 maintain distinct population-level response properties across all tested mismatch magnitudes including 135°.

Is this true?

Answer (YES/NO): NO